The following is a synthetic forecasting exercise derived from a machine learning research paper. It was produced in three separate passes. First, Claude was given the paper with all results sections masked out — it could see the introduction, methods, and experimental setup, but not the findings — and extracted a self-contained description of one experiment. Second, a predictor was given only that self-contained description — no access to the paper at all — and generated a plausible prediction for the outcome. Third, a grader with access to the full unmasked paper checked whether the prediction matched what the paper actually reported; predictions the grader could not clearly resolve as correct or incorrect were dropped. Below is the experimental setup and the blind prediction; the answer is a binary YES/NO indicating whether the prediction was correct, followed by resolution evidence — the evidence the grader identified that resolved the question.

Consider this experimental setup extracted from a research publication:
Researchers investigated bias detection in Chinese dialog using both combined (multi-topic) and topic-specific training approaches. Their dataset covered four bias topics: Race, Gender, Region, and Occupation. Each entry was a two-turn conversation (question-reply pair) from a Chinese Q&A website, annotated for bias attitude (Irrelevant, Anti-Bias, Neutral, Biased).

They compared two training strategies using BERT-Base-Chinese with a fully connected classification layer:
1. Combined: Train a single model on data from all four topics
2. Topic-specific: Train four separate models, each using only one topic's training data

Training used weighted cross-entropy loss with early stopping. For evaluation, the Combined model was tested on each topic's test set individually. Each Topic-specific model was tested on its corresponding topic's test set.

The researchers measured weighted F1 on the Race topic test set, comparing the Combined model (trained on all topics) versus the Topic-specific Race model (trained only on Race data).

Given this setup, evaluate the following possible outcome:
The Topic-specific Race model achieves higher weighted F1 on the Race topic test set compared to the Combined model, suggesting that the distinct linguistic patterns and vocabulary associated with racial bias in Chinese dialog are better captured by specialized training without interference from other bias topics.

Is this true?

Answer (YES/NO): NO